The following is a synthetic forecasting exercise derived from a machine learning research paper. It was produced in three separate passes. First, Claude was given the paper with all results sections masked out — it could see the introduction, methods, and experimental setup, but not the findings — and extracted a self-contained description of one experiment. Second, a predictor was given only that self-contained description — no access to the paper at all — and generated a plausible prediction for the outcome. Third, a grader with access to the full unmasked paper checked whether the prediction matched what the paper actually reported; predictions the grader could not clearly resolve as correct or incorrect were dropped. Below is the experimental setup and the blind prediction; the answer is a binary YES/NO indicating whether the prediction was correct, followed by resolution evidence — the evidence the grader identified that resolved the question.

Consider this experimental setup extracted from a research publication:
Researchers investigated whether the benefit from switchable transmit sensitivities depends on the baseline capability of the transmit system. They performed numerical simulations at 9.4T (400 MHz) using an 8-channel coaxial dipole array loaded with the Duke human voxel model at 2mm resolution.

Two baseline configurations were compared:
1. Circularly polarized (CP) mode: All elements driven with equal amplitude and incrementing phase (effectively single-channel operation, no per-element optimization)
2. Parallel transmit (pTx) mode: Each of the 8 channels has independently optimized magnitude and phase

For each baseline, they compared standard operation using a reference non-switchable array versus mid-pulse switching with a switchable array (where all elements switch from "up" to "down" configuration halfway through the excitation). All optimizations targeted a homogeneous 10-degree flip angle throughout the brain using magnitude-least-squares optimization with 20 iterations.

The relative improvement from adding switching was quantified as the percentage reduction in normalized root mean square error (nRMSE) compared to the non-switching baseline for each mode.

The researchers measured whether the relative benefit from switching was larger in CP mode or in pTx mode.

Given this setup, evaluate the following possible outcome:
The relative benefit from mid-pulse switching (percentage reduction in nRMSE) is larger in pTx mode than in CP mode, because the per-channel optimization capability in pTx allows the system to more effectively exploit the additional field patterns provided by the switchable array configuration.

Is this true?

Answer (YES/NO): YES